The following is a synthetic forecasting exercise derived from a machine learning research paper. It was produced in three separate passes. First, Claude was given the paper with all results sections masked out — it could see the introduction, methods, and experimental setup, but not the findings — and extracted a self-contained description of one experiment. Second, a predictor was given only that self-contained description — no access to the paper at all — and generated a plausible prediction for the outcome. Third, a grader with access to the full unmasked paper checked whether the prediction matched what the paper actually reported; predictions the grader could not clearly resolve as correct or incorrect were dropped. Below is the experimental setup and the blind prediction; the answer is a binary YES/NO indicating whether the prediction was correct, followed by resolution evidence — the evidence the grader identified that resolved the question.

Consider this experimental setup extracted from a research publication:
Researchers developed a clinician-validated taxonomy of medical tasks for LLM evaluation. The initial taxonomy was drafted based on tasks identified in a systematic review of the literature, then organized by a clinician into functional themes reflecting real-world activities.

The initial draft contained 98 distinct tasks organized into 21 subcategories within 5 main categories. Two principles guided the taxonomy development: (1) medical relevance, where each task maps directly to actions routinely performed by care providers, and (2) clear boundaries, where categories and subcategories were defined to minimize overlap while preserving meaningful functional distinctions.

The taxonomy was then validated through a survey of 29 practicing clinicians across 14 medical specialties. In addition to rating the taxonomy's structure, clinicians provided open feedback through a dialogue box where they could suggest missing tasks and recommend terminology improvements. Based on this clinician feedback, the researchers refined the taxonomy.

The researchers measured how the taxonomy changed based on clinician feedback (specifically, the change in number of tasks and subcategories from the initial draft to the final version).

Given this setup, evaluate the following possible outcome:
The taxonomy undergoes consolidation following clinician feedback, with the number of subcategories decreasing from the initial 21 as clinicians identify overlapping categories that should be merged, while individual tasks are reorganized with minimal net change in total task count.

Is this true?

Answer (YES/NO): NO